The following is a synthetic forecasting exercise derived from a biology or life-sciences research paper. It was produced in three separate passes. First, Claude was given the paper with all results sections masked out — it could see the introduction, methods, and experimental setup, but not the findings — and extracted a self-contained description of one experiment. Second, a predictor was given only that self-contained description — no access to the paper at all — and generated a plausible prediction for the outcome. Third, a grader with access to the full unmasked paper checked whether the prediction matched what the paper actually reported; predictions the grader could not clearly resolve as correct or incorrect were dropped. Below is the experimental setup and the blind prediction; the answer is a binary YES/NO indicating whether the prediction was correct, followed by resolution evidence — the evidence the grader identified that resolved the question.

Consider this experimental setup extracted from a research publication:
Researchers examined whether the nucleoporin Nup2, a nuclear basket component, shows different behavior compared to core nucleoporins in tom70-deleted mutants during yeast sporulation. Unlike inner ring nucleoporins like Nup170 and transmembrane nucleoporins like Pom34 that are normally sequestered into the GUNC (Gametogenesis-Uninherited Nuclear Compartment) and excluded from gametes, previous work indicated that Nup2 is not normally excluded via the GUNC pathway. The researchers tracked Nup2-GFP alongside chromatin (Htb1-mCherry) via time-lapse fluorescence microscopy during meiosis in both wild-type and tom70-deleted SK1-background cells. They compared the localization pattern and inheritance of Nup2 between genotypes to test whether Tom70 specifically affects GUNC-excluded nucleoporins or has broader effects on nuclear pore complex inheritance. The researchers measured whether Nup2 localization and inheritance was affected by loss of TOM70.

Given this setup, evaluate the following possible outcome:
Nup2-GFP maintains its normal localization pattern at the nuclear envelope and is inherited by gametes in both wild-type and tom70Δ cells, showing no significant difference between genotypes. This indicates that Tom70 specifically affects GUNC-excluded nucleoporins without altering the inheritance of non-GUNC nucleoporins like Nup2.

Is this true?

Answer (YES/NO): YES